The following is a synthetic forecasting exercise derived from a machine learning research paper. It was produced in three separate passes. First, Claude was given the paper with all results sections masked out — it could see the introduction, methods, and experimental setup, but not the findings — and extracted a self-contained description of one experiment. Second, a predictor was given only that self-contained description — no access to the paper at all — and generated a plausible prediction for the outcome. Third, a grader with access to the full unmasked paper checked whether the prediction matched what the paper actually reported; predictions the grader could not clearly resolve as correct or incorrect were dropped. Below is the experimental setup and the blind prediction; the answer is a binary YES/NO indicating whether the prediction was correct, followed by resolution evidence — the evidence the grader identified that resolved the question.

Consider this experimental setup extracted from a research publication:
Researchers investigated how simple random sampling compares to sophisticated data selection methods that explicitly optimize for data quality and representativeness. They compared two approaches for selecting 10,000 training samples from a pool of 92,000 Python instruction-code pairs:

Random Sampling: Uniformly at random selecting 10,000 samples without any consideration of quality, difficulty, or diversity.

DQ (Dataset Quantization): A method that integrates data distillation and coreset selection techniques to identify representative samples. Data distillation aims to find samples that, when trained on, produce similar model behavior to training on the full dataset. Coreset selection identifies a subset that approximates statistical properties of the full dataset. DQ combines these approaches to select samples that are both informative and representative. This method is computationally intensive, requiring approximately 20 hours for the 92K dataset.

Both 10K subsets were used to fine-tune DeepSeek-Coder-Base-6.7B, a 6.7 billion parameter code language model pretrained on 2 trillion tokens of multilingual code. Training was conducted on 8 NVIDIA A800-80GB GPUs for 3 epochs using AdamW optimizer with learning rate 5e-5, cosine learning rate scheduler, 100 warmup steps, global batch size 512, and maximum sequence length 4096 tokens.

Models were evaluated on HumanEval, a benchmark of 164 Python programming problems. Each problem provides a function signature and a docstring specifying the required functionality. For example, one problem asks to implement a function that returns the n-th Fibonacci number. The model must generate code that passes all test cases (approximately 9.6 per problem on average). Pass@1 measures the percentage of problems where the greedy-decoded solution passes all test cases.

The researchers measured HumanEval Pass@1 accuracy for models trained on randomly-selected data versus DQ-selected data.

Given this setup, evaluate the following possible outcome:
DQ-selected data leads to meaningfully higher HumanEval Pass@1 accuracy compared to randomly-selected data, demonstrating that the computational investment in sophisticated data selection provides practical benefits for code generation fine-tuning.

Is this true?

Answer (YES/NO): NO